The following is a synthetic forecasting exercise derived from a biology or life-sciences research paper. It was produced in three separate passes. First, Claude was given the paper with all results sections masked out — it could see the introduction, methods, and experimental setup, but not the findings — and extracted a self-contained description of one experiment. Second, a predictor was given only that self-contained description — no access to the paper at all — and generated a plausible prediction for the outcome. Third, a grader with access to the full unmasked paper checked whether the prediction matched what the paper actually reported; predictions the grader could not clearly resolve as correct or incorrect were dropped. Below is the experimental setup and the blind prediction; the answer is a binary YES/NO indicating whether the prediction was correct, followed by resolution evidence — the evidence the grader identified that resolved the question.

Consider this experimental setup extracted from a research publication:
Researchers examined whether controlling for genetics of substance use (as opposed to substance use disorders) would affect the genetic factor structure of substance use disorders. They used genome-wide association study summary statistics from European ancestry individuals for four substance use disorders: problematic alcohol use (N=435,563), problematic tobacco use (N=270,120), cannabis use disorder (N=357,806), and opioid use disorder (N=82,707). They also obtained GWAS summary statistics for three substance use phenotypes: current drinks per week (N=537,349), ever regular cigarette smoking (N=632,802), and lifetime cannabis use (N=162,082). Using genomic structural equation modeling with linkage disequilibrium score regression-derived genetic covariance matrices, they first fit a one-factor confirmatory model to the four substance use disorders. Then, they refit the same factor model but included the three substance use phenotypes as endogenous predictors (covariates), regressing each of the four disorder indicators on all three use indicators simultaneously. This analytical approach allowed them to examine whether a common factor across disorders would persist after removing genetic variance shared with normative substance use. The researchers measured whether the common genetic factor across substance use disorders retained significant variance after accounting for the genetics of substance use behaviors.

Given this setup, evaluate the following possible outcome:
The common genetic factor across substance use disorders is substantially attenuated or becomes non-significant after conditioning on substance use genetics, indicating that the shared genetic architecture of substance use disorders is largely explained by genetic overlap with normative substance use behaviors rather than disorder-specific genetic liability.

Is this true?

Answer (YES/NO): NO